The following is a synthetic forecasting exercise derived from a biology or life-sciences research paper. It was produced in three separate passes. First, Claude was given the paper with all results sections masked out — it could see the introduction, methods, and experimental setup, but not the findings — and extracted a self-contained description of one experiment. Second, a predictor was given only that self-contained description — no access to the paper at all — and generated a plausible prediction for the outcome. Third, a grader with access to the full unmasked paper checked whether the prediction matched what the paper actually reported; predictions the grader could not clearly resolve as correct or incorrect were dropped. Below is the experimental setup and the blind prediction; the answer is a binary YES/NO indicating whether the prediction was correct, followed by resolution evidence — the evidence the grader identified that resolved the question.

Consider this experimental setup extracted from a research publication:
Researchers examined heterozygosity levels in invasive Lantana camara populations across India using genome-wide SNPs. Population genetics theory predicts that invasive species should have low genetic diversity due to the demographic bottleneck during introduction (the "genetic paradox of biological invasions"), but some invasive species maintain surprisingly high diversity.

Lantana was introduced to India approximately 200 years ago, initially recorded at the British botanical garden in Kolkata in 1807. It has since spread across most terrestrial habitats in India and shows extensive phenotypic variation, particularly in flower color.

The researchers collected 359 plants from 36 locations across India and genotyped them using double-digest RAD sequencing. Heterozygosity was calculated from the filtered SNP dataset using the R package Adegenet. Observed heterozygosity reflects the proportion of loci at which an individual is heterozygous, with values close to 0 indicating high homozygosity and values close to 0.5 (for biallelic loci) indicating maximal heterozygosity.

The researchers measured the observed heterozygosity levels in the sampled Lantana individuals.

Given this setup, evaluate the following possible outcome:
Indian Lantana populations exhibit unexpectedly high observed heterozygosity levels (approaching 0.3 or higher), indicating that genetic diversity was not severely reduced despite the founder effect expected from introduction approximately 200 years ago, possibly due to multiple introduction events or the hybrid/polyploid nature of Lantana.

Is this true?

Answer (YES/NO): NO